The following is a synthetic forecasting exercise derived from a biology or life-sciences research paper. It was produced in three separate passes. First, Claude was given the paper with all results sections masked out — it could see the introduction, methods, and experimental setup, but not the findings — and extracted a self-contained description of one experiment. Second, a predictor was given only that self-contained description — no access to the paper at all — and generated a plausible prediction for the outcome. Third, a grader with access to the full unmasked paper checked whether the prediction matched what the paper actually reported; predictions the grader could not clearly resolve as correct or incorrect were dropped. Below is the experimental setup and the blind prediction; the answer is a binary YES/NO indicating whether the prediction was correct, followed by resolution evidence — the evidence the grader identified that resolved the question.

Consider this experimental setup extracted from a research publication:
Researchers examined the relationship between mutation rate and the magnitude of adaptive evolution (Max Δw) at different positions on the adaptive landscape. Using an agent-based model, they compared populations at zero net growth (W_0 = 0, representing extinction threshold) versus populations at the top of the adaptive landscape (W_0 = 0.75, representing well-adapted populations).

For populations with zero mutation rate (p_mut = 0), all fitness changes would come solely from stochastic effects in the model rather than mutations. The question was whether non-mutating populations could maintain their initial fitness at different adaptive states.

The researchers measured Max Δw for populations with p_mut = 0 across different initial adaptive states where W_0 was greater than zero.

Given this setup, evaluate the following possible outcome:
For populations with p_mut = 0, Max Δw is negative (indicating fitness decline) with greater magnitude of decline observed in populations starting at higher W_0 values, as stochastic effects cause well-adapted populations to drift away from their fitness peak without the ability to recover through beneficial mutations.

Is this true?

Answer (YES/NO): NO